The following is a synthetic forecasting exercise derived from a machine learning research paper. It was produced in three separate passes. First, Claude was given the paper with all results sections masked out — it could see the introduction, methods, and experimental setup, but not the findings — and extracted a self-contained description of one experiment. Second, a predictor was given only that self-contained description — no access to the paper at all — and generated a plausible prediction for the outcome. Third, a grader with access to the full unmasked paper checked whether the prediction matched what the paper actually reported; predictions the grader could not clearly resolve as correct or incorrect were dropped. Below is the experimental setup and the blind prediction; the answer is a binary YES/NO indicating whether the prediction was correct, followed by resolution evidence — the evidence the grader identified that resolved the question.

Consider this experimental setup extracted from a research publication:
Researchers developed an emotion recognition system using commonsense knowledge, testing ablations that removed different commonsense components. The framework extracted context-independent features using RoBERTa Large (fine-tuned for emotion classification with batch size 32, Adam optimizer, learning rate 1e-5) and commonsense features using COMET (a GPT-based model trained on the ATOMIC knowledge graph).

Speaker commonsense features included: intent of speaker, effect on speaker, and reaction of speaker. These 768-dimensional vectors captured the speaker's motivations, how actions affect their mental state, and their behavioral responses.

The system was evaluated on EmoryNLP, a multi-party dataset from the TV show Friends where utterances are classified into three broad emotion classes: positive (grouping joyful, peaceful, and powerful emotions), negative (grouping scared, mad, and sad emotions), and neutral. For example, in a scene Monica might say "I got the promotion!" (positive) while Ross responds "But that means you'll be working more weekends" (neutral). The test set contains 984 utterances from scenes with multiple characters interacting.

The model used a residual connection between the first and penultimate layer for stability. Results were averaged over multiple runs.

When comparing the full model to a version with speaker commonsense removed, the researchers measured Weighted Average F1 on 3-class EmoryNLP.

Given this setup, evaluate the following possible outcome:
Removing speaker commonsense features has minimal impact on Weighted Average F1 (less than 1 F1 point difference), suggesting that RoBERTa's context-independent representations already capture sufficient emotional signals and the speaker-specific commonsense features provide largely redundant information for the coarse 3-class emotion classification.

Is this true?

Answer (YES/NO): NO